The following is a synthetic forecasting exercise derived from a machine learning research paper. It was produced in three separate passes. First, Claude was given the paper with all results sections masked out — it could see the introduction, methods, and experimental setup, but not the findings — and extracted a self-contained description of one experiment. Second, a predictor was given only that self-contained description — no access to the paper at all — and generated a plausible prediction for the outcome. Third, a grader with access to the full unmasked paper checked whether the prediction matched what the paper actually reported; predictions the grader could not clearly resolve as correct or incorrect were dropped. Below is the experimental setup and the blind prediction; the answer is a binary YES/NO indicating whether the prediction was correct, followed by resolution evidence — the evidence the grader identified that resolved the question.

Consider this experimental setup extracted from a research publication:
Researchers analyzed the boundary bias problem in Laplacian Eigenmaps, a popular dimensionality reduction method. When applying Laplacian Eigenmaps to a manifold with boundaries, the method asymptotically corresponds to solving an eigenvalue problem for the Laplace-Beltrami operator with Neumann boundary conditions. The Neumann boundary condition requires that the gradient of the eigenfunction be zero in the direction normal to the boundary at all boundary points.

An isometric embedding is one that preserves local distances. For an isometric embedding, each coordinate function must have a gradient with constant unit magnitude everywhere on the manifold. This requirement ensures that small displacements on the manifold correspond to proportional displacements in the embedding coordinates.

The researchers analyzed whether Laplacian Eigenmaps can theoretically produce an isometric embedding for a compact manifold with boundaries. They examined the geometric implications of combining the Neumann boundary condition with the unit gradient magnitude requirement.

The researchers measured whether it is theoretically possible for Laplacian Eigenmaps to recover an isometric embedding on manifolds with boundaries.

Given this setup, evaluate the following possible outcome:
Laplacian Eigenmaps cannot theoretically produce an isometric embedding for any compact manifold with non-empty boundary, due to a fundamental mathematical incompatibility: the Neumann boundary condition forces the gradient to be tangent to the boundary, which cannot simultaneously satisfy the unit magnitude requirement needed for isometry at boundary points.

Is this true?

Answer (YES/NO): NO